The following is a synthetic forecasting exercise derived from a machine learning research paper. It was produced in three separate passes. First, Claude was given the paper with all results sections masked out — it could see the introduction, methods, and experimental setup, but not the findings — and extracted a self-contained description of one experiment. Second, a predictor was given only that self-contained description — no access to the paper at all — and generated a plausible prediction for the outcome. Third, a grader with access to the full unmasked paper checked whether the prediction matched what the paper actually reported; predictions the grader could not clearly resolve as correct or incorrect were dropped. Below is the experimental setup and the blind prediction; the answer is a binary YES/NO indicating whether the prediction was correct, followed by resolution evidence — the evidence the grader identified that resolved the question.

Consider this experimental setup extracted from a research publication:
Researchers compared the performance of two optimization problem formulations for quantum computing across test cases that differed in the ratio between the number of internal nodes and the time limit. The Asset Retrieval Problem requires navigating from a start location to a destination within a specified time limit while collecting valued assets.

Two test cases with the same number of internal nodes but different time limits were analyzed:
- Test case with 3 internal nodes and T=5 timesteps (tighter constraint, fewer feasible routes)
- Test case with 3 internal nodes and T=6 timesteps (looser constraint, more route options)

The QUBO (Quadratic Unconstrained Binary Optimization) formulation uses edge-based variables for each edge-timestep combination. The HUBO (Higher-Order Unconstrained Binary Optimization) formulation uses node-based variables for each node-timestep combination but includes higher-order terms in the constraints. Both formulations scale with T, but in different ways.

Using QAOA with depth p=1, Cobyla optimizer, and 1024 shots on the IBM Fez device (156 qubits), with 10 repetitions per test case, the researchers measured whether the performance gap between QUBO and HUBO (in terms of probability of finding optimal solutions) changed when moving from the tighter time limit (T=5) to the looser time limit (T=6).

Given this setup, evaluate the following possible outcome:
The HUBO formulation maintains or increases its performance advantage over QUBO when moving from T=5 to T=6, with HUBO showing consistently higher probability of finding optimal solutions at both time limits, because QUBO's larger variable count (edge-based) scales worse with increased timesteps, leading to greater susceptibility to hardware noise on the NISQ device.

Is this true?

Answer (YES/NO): YES